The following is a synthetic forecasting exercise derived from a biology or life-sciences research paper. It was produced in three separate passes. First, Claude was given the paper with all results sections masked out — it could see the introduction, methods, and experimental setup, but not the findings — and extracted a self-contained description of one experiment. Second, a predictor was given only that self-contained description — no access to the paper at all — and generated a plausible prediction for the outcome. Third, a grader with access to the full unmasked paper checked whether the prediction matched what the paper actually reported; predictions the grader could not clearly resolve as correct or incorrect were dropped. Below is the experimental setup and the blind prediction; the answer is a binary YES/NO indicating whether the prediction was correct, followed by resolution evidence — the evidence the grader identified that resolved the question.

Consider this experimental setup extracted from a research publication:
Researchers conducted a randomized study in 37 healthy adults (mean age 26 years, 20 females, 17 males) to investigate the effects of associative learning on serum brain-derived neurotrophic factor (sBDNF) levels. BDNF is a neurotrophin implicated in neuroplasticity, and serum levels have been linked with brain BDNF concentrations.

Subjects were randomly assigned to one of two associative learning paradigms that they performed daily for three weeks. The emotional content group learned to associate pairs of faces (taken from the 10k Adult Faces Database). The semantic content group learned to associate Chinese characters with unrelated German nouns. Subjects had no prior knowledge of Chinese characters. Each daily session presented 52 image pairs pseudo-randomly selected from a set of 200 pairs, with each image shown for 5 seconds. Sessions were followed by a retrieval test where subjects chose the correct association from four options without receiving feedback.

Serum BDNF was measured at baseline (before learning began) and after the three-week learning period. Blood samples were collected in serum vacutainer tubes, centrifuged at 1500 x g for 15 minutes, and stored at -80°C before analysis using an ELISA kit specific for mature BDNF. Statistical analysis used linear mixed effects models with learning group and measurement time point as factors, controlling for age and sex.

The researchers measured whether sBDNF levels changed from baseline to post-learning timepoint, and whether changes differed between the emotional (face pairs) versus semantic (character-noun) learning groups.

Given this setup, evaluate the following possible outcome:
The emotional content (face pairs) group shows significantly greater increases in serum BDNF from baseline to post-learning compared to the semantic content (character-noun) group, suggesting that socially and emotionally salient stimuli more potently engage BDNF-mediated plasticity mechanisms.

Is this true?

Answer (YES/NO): YES